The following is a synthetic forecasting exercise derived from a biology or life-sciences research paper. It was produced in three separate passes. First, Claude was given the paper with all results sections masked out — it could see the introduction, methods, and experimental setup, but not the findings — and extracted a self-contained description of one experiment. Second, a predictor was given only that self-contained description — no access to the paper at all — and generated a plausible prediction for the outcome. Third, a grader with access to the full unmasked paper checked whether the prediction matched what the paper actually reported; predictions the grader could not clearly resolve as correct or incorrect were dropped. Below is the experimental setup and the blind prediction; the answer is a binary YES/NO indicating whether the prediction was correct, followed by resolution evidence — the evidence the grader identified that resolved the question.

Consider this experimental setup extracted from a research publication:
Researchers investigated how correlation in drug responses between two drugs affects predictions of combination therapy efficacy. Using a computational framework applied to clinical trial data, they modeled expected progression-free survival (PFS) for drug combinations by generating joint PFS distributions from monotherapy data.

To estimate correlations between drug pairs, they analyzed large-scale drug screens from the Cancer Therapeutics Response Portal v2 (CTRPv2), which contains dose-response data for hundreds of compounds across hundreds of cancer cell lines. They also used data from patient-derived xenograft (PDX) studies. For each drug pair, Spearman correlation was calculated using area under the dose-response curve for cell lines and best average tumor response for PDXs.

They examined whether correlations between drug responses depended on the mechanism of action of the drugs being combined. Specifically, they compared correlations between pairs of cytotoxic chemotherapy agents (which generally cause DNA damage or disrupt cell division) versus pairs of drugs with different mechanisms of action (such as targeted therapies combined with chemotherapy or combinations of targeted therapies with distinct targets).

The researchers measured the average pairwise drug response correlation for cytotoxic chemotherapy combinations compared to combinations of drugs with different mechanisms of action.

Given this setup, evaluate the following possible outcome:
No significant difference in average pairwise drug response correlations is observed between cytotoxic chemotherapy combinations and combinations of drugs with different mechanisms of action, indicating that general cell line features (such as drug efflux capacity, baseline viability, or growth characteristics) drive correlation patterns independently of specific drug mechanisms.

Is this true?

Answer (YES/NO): NO